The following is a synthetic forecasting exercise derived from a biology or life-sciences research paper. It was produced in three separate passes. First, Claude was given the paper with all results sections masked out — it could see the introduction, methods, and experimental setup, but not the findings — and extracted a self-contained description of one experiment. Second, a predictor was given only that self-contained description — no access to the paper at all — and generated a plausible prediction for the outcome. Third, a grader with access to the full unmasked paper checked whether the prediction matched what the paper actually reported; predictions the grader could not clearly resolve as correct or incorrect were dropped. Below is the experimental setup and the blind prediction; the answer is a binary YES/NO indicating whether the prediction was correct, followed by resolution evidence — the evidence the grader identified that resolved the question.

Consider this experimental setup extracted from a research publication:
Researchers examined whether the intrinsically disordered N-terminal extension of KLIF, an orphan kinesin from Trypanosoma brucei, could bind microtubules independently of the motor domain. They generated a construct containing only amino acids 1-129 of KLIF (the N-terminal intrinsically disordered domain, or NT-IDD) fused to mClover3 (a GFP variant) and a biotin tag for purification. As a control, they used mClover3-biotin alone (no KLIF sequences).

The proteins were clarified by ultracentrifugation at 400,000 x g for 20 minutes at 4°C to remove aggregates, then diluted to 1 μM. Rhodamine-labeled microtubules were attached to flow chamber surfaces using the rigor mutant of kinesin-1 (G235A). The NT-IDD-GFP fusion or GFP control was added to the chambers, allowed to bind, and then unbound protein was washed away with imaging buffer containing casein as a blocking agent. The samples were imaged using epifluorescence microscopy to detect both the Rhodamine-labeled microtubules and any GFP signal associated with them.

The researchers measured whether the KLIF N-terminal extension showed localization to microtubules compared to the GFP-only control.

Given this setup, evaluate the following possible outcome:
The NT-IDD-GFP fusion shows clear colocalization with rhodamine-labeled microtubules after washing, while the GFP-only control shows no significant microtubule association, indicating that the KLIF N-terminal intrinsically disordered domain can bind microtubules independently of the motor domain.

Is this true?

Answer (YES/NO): YES